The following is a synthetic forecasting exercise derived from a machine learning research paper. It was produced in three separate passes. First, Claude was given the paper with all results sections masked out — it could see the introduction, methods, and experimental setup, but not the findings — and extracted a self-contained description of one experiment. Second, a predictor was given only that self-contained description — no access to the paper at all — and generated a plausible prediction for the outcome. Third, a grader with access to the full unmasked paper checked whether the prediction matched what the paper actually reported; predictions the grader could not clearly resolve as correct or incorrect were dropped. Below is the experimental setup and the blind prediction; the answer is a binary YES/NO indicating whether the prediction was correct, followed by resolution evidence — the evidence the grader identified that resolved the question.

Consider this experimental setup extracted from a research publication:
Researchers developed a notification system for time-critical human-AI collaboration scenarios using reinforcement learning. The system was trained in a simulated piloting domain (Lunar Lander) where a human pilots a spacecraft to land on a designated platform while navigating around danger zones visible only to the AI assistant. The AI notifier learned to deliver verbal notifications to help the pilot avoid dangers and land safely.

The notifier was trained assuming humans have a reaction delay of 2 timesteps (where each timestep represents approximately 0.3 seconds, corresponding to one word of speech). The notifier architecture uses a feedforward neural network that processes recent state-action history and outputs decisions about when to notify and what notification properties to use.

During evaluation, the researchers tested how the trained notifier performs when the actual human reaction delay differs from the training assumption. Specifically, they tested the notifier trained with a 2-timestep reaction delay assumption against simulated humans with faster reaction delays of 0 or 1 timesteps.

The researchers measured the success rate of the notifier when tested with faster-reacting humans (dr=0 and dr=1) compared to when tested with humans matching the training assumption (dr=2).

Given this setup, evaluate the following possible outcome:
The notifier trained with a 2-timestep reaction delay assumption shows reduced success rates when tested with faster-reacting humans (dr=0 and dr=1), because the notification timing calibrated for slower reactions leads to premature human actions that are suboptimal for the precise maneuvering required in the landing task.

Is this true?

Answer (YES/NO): NO